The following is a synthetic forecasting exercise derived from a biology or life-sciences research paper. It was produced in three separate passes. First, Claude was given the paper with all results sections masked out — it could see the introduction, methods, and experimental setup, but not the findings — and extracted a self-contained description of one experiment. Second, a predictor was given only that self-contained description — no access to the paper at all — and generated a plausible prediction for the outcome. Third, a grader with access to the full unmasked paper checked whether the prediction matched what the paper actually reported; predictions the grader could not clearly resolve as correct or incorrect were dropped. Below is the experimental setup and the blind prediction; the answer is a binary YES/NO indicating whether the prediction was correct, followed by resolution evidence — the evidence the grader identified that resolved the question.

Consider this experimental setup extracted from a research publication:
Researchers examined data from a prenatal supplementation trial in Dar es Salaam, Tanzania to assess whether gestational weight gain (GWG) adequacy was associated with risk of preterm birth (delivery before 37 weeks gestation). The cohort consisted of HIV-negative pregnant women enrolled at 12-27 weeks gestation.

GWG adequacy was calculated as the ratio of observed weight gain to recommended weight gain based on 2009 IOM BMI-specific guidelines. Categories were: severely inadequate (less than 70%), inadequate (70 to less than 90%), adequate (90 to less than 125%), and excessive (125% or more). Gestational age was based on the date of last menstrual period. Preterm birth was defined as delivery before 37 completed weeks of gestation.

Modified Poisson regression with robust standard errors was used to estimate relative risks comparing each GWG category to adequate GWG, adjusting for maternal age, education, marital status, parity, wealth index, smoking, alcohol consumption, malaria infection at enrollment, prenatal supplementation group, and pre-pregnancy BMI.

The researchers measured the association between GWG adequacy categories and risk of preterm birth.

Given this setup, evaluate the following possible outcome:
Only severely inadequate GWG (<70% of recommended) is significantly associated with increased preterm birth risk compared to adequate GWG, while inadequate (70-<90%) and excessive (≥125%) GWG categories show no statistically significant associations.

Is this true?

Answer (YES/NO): NO